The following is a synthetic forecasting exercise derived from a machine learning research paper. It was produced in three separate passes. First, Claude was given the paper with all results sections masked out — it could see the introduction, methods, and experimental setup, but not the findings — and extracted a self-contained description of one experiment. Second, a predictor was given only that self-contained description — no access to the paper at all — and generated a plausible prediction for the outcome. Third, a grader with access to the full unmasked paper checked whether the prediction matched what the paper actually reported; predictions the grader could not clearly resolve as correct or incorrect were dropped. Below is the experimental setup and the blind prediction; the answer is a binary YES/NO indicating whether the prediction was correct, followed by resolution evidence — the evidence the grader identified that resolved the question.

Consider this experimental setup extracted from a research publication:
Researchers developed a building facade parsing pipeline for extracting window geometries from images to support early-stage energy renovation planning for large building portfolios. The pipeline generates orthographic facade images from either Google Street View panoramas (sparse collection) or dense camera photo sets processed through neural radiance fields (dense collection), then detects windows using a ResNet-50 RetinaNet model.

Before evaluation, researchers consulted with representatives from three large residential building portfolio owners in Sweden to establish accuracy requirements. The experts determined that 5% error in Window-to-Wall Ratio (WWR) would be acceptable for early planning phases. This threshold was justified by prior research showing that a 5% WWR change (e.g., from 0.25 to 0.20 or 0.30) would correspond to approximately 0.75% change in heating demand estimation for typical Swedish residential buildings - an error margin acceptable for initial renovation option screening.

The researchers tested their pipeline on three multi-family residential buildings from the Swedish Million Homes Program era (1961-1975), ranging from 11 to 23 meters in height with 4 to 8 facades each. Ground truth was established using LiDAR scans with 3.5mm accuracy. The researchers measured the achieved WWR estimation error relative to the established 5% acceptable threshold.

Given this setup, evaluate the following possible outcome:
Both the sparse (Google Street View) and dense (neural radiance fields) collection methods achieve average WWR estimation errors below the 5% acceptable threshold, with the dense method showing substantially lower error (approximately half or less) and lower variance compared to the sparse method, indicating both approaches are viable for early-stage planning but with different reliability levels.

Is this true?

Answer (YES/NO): NO